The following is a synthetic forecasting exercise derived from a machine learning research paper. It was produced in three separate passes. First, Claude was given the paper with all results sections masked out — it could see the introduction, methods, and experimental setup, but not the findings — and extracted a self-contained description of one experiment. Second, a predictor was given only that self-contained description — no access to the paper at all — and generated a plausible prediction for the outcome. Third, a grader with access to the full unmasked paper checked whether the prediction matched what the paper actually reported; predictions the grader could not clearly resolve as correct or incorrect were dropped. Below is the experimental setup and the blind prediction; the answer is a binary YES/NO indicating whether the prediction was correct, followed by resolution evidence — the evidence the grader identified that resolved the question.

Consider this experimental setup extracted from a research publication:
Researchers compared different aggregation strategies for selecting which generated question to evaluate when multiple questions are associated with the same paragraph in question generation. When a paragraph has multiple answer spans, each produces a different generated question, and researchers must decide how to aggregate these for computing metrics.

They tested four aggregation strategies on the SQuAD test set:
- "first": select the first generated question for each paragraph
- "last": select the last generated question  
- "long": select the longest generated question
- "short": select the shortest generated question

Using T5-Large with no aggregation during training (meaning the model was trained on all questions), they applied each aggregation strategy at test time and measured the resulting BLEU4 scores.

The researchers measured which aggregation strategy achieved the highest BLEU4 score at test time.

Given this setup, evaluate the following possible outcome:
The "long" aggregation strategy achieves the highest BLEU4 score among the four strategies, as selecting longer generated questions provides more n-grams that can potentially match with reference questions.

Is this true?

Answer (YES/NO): NO